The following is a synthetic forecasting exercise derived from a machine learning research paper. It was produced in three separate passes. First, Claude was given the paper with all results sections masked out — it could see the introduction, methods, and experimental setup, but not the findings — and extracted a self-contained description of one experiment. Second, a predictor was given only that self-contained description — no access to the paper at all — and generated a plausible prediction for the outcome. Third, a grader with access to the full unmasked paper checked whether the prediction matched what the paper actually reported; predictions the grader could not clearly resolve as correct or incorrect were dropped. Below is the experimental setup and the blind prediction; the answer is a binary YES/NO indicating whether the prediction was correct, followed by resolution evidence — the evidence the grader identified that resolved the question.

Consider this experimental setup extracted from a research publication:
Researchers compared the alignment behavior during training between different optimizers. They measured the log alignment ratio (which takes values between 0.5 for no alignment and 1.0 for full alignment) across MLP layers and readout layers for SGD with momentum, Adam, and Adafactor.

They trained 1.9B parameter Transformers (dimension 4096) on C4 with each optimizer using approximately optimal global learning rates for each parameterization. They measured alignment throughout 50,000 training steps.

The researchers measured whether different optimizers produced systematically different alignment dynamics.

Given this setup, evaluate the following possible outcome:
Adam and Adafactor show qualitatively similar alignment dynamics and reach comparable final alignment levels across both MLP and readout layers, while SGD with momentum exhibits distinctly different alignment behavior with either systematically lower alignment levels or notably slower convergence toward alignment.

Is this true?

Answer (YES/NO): YES